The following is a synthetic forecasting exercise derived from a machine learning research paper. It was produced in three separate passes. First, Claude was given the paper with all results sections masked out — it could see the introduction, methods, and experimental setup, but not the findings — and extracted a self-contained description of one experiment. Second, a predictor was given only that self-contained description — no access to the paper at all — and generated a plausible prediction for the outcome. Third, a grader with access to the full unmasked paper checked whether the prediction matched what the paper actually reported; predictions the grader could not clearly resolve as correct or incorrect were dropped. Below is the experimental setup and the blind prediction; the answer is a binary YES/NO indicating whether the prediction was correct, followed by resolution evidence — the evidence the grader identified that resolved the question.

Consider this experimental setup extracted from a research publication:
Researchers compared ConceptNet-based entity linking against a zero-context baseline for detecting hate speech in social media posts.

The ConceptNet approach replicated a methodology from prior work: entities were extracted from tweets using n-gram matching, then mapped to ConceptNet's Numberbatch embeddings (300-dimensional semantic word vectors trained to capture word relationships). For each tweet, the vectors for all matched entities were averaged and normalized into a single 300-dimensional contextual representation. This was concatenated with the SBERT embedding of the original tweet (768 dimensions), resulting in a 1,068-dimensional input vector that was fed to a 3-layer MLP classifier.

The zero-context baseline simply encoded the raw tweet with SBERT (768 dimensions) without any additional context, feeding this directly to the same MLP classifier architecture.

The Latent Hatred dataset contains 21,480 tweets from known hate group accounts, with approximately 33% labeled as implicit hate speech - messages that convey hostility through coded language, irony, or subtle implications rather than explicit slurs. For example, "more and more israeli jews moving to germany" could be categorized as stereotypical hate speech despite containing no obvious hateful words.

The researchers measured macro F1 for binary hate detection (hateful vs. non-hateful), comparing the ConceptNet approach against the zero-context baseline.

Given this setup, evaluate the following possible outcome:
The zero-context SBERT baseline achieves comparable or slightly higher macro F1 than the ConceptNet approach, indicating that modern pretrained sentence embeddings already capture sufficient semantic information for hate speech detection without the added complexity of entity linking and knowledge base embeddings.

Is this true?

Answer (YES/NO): NO